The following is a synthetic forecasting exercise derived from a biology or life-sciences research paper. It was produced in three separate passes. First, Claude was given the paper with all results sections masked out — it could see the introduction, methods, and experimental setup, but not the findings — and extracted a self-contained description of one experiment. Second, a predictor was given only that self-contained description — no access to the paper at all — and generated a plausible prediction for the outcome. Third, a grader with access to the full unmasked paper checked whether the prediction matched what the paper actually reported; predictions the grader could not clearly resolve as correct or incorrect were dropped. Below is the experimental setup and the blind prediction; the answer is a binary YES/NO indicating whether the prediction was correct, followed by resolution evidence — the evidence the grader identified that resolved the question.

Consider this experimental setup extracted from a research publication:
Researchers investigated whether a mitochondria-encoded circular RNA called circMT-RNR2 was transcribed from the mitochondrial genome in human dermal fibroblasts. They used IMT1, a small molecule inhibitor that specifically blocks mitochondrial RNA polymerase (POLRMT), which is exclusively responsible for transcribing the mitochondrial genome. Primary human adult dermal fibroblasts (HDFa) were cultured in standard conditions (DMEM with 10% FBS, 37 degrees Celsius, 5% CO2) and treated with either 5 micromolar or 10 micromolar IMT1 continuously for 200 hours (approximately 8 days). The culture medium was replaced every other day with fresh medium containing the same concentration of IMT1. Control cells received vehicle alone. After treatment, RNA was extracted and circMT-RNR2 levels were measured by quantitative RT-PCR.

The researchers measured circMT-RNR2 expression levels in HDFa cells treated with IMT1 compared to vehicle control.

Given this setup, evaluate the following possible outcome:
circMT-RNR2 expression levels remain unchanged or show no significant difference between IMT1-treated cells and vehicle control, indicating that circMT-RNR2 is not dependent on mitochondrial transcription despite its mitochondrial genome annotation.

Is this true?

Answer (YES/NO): NO